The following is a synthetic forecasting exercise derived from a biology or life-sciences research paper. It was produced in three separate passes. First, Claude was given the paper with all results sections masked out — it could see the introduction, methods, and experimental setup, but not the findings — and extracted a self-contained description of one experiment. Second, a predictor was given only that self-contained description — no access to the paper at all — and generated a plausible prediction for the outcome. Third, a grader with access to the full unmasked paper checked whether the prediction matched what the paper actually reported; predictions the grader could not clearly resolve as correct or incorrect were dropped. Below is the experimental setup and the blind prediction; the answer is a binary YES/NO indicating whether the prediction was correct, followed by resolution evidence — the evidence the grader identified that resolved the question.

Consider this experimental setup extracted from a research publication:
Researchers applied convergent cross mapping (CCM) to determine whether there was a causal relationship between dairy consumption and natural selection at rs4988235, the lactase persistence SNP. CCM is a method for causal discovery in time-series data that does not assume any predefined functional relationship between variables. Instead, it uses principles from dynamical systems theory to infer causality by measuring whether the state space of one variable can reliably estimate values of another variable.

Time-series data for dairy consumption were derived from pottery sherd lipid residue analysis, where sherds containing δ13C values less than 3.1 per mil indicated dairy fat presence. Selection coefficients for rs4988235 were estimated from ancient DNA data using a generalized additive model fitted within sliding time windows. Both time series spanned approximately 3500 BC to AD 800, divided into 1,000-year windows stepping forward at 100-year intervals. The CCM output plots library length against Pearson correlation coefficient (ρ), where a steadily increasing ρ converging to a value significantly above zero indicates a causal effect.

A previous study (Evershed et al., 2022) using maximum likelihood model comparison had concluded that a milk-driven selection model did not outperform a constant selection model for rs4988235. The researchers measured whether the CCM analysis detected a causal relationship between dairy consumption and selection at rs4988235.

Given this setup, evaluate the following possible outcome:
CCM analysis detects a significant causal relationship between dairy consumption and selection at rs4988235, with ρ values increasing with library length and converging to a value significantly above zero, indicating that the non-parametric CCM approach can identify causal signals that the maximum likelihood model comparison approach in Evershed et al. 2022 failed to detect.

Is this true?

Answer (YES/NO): YES